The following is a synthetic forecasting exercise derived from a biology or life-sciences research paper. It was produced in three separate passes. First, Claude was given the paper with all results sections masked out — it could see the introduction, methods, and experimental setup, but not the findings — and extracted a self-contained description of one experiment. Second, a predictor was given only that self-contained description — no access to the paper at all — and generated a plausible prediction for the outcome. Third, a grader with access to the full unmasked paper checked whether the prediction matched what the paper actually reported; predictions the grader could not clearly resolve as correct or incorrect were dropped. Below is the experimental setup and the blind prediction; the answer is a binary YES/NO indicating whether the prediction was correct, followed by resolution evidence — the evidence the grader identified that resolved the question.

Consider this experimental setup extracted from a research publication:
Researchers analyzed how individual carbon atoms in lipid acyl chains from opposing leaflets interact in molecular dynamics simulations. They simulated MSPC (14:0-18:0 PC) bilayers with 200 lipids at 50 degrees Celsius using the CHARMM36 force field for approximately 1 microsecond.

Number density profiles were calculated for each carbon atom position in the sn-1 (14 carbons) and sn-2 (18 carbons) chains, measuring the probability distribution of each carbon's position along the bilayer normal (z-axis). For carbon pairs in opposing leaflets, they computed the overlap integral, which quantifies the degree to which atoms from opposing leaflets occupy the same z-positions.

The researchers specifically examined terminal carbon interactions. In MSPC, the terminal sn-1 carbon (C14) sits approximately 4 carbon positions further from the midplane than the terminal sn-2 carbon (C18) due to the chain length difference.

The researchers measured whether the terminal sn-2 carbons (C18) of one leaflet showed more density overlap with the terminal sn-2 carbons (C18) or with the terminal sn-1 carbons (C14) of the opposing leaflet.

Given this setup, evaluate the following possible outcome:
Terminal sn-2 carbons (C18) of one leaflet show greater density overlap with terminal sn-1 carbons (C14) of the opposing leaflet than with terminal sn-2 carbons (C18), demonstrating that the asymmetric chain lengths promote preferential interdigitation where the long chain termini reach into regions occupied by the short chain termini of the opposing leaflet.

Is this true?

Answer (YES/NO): NO